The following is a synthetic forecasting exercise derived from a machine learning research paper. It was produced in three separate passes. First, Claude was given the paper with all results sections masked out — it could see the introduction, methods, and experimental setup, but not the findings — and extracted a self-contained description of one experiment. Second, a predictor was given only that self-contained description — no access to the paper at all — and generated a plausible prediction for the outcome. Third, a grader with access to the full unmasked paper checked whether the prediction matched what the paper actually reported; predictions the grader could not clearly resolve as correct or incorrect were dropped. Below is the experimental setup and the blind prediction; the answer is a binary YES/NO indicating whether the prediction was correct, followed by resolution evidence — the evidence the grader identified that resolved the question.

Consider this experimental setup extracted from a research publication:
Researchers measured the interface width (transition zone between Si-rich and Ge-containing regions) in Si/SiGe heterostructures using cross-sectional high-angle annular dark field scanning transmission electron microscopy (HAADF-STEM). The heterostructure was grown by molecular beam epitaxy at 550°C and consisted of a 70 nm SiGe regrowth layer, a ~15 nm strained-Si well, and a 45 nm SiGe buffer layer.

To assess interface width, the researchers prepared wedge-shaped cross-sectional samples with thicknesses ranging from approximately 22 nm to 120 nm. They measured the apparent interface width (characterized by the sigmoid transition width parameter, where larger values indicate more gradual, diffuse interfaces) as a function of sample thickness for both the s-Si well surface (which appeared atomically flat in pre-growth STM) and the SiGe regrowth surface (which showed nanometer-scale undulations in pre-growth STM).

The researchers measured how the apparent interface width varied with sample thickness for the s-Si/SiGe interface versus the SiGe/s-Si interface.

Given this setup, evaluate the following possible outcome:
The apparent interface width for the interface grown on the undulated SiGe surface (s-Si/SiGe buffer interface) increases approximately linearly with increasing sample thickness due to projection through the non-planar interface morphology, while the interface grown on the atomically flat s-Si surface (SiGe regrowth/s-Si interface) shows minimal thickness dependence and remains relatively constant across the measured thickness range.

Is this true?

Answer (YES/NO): NO